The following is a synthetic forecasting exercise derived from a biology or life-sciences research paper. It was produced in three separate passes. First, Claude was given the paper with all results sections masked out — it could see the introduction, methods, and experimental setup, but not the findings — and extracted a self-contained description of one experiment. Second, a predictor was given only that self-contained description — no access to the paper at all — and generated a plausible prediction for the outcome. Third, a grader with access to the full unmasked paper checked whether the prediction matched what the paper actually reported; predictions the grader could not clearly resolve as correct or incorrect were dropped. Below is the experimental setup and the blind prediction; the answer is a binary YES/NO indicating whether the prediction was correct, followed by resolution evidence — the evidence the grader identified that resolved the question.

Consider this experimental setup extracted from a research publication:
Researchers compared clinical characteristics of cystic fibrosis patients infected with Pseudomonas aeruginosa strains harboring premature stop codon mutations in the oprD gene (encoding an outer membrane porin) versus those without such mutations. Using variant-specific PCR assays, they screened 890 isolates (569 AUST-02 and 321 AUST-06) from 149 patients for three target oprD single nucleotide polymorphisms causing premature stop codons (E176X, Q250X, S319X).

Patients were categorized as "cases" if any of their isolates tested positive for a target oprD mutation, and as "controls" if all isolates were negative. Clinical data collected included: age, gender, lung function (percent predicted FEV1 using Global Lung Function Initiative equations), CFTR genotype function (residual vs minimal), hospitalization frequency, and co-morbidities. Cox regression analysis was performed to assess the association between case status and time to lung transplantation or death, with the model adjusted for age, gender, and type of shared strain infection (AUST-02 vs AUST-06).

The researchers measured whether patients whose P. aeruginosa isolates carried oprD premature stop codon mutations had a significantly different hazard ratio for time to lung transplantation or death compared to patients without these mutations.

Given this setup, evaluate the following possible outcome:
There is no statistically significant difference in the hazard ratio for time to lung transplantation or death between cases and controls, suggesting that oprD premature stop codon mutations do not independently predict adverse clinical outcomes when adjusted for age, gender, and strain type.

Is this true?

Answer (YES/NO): NO